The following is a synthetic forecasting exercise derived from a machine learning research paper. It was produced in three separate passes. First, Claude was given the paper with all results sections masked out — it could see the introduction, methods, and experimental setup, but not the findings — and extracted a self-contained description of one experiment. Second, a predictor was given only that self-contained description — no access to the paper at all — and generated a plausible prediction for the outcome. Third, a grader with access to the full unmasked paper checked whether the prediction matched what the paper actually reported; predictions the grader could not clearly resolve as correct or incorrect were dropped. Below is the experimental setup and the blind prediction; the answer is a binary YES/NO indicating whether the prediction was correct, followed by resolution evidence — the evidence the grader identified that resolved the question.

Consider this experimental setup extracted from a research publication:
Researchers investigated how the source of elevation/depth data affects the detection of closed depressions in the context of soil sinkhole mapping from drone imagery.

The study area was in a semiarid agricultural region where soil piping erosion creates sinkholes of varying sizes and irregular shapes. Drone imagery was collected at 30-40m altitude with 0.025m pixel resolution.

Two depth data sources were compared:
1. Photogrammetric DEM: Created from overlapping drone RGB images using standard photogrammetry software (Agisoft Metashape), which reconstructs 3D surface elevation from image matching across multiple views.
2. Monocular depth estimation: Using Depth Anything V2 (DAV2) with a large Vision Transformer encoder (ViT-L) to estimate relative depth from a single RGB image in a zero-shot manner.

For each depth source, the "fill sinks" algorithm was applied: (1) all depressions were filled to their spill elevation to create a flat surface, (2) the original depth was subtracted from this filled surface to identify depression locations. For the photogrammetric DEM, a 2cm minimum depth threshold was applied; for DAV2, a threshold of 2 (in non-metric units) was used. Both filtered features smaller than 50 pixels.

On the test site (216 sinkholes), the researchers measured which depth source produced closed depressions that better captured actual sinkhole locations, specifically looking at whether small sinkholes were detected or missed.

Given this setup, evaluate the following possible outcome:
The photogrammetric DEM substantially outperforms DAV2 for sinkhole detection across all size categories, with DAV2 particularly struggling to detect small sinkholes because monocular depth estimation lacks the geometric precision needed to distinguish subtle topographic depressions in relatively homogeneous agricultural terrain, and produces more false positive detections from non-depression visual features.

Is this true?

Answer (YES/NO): NO